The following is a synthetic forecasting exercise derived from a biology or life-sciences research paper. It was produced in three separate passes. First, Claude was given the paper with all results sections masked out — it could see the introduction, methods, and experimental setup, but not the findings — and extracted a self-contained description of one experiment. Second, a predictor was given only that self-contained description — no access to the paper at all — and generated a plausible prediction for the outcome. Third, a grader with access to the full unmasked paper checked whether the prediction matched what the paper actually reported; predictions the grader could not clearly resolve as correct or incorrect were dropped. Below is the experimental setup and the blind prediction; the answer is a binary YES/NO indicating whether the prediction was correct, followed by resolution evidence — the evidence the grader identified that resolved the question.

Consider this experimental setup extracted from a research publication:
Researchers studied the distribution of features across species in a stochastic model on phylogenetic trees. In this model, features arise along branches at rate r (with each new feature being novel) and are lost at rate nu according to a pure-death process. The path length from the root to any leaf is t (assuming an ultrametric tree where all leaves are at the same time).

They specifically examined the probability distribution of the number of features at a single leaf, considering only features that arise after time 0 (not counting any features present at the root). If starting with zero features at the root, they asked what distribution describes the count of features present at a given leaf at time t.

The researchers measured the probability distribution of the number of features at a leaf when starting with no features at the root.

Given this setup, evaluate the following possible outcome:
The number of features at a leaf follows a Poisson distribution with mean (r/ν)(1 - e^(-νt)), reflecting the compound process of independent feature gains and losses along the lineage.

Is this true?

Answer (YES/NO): YES